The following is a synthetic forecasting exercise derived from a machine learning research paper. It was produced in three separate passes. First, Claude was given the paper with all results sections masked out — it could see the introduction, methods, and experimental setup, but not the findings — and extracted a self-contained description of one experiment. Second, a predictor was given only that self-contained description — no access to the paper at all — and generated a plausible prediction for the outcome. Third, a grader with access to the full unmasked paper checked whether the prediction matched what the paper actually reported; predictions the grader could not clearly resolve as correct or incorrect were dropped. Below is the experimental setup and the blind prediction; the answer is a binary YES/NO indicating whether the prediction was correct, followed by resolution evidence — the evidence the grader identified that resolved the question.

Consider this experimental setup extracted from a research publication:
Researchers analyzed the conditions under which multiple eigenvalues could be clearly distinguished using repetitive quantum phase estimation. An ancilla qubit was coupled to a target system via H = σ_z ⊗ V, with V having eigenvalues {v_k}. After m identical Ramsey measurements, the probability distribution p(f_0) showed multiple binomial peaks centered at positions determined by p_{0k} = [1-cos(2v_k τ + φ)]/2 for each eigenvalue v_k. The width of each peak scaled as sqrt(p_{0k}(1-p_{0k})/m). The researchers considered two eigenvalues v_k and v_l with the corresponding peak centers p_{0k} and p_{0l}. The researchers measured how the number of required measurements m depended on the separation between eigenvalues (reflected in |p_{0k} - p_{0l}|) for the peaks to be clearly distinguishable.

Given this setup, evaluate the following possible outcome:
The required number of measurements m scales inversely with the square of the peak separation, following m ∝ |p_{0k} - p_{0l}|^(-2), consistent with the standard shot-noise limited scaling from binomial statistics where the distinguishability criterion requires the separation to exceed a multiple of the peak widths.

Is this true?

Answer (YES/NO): YES